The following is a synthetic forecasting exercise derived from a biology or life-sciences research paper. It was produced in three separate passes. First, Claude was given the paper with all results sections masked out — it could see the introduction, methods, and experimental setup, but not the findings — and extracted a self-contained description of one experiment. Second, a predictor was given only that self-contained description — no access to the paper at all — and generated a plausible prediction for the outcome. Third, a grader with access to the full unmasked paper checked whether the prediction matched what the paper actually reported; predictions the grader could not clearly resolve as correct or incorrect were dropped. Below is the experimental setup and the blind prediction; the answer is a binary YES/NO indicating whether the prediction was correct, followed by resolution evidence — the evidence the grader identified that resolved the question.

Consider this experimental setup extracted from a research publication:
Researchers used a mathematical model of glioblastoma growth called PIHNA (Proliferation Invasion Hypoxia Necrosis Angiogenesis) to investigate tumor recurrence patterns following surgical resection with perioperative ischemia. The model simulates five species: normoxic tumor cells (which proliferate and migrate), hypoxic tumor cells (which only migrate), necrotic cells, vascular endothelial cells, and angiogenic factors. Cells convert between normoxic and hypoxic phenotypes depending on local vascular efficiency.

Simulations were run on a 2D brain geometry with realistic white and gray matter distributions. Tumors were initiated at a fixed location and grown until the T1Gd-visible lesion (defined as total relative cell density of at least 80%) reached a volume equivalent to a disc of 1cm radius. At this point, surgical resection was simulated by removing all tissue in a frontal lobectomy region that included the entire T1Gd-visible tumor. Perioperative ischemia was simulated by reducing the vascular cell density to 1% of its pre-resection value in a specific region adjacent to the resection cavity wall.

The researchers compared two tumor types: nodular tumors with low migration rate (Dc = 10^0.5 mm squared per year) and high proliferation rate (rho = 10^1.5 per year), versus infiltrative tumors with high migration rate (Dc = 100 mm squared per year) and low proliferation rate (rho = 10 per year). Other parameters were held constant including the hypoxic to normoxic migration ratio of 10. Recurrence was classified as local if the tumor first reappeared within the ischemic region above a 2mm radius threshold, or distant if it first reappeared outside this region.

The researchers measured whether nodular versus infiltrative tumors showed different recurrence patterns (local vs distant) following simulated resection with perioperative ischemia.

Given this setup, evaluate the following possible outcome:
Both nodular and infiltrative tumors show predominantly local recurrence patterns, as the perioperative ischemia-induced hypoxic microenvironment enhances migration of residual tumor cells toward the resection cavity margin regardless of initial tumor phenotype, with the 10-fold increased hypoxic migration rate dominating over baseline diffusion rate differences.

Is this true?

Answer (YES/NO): NO